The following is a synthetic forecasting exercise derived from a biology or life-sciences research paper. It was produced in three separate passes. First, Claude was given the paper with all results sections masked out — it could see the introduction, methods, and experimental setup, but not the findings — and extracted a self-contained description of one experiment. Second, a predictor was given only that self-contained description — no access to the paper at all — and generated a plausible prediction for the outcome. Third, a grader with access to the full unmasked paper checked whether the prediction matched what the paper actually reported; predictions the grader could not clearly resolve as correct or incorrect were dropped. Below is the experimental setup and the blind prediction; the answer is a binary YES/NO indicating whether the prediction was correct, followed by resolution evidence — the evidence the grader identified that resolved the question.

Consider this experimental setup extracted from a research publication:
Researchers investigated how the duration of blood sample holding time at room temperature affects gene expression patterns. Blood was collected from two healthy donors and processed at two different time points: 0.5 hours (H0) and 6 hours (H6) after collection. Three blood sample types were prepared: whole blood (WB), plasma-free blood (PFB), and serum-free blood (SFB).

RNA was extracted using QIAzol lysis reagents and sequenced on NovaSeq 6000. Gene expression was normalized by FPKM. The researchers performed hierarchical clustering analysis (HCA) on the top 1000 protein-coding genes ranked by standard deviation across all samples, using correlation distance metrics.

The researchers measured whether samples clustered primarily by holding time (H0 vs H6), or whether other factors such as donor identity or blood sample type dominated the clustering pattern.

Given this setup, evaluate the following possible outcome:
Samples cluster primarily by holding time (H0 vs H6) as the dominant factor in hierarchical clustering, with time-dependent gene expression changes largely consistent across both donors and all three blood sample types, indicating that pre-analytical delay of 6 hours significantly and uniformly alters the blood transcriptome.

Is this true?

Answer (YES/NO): NO